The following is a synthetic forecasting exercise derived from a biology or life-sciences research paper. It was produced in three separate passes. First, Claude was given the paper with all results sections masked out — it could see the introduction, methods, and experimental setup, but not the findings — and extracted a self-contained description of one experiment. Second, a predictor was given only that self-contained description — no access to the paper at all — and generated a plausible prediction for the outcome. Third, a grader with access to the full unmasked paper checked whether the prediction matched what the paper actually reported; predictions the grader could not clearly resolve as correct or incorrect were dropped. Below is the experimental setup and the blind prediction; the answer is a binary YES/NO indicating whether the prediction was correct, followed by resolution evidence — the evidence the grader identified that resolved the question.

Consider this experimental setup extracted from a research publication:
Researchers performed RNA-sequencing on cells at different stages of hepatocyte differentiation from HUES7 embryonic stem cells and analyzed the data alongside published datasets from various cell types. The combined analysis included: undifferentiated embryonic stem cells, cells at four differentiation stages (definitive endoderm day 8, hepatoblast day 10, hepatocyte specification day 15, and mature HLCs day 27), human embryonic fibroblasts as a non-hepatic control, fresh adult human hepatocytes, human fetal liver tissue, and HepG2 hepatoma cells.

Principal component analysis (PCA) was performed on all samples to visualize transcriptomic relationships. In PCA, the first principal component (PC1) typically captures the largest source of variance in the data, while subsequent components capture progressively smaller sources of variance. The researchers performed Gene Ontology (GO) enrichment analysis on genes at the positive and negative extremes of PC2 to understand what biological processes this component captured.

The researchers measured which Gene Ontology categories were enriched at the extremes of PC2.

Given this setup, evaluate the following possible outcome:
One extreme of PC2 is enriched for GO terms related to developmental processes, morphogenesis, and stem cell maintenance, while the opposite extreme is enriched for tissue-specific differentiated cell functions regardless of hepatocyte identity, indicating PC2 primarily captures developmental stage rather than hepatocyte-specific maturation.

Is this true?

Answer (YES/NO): NO